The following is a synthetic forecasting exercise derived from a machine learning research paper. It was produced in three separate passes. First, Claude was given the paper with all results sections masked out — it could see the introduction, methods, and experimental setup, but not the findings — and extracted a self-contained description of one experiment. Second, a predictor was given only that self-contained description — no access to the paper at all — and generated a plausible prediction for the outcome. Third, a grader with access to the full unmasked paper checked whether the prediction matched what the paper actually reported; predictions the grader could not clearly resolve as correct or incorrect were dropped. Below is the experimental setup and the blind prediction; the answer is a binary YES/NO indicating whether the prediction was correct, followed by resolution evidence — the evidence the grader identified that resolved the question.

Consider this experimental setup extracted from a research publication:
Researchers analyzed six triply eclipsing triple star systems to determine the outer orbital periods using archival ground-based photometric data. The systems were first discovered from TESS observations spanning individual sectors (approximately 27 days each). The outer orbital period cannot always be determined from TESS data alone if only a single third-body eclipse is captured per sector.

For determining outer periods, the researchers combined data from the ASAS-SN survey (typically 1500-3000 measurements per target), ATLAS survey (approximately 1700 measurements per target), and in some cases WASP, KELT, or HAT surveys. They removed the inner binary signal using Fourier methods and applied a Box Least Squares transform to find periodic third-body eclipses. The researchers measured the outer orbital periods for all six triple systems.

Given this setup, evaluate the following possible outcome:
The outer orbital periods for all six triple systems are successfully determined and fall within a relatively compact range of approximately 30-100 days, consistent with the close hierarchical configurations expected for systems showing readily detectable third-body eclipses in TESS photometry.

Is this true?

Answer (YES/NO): NO